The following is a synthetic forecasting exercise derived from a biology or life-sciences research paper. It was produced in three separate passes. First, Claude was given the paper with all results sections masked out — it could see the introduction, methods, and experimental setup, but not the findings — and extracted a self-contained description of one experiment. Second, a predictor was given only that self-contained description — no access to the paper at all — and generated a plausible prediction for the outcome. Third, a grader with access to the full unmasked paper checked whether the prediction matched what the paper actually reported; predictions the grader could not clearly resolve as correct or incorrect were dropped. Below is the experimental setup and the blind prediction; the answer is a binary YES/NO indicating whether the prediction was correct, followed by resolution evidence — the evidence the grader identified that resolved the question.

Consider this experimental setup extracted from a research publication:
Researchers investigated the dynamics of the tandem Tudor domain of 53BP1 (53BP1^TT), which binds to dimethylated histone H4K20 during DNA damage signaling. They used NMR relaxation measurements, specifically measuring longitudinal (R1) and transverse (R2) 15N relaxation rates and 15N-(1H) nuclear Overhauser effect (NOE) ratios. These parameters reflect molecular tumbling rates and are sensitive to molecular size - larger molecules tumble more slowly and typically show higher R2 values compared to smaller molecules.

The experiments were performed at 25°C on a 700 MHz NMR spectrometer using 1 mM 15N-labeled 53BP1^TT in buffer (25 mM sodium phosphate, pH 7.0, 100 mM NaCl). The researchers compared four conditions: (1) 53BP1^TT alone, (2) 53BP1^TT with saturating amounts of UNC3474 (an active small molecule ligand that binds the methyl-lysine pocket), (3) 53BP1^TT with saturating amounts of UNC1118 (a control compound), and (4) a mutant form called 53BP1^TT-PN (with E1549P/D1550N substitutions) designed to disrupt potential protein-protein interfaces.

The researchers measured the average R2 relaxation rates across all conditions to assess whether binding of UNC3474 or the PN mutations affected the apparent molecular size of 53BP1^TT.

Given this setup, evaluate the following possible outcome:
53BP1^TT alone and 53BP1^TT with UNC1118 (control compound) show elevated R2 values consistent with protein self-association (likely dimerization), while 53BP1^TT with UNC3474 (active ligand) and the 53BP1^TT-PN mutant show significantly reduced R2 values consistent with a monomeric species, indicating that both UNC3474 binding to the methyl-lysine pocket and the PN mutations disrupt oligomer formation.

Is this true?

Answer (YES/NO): NO